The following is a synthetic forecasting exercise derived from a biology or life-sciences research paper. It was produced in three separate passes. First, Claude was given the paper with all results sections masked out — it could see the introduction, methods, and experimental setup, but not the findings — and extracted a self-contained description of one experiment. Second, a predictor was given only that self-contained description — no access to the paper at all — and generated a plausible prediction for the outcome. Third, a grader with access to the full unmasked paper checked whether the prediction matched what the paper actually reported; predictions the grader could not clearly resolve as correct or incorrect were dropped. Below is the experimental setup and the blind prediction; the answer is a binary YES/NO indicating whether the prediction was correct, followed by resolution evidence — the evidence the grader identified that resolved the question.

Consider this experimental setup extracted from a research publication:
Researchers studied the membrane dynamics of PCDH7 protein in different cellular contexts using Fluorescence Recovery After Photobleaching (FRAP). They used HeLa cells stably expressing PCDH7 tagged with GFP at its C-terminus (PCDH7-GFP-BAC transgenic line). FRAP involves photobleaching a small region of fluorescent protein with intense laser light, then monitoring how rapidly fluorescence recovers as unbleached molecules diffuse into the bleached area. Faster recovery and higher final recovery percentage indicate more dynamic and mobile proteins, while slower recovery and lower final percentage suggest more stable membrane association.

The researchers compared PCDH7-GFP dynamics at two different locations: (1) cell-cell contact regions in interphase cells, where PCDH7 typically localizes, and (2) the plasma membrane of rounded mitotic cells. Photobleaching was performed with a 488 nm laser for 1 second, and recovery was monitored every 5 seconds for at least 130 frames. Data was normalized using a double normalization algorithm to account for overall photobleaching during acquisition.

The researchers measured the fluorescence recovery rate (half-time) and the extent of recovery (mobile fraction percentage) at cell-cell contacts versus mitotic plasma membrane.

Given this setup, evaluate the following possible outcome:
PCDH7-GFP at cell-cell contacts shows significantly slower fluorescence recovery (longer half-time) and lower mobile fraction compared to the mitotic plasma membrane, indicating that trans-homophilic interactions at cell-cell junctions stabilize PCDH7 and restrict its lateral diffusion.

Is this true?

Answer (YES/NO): NO